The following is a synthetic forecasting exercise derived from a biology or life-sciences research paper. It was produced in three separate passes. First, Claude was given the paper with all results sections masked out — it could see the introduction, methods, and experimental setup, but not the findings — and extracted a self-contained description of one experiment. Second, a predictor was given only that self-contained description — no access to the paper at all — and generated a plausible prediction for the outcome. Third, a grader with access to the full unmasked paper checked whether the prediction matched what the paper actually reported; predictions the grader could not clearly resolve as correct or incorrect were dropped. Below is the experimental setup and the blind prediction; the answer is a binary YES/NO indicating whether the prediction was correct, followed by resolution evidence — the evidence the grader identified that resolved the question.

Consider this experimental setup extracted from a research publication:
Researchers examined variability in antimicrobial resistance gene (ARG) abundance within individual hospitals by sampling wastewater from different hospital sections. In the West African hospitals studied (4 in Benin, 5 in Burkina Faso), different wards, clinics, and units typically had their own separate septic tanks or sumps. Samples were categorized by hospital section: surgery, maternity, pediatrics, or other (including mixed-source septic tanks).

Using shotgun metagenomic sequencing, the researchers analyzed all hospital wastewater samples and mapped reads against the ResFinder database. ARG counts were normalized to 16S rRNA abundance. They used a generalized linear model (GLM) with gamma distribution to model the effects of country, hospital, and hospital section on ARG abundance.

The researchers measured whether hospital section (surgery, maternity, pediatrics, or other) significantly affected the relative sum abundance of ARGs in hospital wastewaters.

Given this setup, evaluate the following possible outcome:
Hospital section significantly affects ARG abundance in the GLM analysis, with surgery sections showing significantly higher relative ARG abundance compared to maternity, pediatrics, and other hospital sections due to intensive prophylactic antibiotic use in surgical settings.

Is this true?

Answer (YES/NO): NO